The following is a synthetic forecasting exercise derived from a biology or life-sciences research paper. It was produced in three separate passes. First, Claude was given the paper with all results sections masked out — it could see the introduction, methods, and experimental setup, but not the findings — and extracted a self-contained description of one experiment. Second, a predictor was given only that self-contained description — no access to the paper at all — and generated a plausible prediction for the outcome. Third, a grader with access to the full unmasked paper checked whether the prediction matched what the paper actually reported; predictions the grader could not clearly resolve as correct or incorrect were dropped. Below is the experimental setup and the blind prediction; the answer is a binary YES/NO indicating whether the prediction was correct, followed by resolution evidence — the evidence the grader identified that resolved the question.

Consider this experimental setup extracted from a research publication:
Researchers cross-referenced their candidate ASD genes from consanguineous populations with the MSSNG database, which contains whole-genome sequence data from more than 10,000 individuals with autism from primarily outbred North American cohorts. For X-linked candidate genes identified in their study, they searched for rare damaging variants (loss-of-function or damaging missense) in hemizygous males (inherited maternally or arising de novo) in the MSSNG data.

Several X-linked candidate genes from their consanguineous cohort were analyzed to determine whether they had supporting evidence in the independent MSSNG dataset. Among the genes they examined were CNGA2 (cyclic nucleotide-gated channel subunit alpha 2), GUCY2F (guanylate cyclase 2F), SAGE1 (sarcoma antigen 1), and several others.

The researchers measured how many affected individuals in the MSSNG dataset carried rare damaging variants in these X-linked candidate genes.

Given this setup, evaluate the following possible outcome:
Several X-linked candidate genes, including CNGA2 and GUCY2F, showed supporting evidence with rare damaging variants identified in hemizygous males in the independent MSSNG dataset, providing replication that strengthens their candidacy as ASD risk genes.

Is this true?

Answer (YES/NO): YES